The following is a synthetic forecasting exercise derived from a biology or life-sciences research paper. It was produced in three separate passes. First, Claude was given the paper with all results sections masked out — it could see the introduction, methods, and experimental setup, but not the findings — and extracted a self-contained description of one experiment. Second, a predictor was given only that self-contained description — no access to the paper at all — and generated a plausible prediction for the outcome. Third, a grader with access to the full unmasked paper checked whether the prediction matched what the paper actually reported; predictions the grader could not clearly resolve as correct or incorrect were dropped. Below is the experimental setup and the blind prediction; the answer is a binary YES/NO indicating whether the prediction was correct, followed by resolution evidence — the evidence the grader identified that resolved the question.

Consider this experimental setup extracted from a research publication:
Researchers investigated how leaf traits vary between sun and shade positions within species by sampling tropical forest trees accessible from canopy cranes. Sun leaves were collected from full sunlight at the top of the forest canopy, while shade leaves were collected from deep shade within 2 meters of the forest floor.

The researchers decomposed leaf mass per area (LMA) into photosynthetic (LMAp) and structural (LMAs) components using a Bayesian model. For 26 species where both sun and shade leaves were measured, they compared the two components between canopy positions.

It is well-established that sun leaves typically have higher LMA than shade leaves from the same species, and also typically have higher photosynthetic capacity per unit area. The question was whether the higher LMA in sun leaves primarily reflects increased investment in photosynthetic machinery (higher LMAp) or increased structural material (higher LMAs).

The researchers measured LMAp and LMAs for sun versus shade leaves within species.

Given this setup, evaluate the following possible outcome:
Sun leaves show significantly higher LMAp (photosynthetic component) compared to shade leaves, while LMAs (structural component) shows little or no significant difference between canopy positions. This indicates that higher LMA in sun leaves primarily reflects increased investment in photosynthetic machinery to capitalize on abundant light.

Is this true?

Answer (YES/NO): NO